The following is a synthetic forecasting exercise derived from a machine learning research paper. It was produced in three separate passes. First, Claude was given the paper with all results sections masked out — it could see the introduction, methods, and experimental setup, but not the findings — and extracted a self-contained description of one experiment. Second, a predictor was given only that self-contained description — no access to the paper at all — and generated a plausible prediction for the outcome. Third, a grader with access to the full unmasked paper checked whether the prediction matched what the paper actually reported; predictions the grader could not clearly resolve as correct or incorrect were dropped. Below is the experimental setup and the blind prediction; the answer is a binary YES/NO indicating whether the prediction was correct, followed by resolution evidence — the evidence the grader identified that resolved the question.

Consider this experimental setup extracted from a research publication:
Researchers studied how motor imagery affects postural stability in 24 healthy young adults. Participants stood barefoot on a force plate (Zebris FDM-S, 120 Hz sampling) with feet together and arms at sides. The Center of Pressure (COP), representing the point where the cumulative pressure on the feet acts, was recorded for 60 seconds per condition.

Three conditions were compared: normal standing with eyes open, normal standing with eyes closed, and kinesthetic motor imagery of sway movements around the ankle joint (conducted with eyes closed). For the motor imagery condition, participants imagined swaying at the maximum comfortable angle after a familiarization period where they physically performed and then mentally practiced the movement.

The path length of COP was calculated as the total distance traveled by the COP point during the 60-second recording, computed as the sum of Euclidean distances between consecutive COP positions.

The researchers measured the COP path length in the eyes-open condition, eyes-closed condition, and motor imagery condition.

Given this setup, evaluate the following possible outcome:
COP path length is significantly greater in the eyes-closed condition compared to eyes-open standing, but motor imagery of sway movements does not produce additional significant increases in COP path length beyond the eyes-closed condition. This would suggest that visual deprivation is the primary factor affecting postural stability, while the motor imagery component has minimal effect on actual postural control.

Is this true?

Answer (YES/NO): NO